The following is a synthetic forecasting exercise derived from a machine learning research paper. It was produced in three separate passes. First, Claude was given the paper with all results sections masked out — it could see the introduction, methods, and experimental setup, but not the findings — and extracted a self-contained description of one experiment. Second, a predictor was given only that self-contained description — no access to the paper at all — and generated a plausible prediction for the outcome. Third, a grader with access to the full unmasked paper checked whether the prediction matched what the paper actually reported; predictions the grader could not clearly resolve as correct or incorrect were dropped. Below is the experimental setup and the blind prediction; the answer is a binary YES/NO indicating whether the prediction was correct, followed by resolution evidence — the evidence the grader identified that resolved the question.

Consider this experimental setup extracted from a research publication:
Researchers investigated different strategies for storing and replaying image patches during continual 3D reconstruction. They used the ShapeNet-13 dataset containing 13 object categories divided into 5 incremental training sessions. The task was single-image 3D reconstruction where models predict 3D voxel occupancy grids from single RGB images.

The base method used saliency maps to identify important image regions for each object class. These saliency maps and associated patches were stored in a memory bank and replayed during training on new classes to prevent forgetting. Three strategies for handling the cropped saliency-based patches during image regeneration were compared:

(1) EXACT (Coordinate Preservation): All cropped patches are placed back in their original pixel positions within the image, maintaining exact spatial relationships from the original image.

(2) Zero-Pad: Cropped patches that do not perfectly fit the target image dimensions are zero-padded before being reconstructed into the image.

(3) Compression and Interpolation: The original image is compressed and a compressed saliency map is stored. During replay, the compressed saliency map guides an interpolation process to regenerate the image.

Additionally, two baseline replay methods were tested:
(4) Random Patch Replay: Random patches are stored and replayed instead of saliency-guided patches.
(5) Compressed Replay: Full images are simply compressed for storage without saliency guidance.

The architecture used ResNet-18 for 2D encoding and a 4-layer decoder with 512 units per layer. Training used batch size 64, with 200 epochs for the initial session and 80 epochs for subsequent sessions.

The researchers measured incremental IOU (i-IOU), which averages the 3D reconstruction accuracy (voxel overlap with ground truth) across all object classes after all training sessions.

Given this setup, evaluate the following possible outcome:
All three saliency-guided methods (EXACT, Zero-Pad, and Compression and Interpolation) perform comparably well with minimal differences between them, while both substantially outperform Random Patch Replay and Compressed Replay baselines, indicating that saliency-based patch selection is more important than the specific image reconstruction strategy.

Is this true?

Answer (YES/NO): NO